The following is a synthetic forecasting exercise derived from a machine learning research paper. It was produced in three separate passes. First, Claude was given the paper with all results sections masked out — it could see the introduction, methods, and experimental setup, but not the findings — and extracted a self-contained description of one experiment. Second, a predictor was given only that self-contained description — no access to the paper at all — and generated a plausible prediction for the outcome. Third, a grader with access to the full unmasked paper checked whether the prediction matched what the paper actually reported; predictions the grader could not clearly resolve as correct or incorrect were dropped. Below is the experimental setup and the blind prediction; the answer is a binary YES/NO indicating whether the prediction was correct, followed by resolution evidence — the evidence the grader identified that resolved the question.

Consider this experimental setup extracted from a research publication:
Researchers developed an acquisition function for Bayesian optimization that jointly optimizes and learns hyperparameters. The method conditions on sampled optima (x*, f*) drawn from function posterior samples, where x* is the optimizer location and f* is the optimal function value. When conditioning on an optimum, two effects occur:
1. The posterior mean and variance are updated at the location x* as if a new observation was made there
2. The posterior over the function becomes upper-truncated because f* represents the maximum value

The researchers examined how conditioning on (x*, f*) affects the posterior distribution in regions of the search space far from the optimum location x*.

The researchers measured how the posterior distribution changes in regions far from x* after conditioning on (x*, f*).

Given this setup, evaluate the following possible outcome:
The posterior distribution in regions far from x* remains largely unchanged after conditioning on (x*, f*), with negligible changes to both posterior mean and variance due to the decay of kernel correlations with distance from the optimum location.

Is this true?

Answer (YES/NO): NO